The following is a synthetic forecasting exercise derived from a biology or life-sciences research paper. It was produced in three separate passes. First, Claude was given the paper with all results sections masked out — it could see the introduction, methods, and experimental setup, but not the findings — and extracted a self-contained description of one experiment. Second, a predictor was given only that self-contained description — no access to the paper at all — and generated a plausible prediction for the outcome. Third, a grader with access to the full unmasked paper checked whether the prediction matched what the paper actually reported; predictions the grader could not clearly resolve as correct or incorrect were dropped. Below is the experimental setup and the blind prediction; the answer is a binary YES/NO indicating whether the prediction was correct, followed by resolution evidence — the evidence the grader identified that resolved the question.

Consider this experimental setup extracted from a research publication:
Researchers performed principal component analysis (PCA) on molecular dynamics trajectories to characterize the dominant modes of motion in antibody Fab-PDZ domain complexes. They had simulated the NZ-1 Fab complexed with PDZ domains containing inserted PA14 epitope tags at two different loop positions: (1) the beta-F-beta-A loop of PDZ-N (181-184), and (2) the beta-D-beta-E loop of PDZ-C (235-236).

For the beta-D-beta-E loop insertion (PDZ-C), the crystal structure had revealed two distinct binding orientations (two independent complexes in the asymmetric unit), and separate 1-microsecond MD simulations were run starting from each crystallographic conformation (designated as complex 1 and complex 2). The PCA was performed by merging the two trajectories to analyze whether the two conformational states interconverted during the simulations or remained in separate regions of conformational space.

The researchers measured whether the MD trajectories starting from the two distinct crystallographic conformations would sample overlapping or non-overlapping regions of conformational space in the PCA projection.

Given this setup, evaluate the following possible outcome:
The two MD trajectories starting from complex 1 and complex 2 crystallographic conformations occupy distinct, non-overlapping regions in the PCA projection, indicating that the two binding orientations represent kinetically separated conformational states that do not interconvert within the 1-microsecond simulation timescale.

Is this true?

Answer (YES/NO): NO